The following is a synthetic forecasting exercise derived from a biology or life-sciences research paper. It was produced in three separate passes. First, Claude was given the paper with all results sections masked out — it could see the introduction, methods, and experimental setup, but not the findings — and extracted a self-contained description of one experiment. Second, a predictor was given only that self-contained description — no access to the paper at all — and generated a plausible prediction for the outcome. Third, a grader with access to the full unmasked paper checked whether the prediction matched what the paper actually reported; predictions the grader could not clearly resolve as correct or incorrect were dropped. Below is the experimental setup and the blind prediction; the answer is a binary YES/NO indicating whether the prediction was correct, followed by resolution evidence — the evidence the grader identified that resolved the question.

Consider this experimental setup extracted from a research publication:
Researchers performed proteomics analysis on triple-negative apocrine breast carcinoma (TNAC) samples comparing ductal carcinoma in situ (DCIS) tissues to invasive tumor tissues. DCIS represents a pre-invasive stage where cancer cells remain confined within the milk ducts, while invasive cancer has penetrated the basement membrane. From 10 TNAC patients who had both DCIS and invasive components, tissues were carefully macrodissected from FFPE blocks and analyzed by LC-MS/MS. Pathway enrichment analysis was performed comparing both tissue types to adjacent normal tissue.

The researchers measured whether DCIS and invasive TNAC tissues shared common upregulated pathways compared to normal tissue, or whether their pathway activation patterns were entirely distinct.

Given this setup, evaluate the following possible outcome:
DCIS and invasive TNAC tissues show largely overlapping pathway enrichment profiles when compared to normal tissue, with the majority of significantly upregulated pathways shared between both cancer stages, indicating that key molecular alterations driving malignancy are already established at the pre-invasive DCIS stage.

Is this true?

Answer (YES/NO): YES